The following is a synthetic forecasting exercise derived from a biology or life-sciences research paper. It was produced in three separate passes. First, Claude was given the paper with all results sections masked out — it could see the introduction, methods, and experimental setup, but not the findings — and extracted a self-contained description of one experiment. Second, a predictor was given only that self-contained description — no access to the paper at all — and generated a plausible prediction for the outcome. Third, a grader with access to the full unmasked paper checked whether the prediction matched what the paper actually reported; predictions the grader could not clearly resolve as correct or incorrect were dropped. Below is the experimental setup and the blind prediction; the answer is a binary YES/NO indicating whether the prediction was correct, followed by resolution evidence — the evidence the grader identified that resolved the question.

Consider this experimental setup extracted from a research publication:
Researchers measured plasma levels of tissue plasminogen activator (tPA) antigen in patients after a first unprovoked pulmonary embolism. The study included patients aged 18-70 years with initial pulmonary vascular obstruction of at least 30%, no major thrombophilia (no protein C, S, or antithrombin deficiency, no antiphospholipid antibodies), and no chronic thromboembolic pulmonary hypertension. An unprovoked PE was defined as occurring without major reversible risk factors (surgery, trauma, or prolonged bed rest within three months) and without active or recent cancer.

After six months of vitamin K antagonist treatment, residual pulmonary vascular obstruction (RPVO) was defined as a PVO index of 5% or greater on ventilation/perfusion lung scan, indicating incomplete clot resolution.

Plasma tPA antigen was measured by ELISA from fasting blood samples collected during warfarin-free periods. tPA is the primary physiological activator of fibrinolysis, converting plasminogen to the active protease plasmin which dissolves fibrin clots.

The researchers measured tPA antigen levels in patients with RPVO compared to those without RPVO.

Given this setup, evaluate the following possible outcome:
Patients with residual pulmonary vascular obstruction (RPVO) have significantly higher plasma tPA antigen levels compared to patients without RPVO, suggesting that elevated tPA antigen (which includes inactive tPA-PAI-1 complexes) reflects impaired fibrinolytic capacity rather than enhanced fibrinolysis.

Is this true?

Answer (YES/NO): NO